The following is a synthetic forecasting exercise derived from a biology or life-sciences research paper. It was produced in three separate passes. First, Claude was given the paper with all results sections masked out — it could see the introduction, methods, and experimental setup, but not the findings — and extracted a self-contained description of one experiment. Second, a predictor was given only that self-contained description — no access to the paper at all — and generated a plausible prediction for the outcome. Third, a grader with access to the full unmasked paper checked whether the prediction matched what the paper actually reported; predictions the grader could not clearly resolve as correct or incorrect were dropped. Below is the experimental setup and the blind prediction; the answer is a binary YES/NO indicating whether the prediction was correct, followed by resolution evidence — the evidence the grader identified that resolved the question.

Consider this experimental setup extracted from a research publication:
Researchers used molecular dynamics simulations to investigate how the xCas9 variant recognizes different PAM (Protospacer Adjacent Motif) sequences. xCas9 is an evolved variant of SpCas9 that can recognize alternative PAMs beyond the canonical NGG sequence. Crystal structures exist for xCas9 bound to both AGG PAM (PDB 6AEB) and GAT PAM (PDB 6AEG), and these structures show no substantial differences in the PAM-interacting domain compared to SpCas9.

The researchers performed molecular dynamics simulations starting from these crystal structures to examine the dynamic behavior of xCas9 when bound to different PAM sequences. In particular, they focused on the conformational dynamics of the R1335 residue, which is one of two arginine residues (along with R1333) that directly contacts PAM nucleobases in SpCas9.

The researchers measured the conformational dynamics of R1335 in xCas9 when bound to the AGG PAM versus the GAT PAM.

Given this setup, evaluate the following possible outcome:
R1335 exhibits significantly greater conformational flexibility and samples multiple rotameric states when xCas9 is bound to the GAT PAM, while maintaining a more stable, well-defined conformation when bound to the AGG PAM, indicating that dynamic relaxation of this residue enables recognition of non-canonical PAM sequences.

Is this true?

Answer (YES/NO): NO